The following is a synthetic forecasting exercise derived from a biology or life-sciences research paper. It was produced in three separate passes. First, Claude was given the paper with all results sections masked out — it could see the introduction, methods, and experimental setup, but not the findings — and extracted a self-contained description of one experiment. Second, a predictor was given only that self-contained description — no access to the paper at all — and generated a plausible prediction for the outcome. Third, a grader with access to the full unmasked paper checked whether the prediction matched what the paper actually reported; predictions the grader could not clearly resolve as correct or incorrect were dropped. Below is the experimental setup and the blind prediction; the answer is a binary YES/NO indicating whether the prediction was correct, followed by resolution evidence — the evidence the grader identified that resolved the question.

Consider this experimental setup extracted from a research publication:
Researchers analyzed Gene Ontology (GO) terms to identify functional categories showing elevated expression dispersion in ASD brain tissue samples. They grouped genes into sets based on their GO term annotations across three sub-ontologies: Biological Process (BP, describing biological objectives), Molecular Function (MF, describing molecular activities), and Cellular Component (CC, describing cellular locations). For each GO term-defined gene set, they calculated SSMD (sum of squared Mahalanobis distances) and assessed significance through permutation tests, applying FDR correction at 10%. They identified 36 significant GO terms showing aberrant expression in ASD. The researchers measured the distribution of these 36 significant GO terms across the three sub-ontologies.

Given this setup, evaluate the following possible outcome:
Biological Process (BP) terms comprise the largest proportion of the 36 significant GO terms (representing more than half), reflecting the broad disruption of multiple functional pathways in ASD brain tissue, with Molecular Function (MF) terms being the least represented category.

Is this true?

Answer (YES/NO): NO